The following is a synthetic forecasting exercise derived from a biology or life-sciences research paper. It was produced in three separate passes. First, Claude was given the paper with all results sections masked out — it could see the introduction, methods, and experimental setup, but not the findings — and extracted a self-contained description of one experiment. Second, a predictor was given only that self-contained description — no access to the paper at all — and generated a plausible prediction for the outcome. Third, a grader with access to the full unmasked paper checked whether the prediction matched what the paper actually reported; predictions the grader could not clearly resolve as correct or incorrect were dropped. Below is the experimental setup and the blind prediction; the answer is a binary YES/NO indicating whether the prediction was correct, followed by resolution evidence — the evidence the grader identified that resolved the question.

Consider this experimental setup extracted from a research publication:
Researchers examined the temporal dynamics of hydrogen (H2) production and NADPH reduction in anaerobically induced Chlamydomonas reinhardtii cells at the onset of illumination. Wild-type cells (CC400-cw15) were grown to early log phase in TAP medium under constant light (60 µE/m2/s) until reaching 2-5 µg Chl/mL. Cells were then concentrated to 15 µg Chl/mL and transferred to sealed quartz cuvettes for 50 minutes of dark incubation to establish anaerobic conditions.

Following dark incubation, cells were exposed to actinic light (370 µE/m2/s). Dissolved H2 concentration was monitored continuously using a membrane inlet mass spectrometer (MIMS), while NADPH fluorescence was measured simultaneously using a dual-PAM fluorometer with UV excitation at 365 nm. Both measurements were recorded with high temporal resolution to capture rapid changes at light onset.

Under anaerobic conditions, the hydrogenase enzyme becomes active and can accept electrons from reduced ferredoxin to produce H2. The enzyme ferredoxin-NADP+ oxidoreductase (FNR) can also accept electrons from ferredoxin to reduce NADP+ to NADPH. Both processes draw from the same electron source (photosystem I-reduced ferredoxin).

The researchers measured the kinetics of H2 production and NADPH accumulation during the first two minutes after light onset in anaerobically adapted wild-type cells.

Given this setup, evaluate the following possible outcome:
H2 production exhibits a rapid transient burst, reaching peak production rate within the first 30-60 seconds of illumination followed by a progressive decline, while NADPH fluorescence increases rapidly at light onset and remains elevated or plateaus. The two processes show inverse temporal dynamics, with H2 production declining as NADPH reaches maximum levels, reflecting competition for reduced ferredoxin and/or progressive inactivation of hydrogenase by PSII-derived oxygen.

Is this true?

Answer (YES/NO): NO